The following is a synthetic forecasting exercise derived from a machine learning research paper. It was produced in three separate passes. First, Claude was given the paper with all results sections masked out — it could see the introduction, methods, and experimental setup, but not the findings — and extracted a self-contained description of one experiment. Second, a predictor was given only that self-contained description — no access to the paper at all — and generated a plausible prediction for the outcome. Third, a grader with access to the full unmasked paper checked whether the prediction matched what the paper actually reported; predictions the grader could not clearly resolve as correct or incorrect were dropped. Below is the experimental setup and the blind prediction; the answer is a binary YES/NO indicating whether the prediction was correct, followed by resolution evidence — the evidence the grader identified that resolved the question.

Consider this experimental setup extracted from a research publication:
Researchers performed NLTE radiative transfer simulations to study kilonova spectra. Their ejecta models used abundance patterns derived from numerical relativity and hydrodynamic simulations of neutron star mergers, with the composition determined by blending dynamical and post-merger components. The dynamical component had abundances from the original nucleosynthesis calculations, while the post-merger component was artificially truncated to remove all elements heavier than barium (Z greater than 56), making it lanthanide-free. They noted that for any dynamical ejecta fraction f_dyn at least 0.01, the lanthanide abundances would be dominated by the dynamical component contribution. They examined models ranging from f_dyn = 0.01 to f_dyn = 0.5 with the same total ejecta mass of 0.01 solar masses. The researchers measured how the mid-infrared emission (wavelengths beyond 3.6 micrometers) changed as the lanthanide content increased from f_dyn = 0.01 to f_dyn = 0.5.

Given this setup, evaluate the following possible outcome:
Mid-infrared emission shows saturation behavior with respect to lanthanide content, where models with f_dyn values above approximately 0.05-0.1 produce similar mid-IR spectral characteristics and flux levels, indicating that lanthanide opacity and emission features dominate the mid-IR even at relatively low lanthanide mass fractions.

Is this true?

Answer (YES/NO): NO